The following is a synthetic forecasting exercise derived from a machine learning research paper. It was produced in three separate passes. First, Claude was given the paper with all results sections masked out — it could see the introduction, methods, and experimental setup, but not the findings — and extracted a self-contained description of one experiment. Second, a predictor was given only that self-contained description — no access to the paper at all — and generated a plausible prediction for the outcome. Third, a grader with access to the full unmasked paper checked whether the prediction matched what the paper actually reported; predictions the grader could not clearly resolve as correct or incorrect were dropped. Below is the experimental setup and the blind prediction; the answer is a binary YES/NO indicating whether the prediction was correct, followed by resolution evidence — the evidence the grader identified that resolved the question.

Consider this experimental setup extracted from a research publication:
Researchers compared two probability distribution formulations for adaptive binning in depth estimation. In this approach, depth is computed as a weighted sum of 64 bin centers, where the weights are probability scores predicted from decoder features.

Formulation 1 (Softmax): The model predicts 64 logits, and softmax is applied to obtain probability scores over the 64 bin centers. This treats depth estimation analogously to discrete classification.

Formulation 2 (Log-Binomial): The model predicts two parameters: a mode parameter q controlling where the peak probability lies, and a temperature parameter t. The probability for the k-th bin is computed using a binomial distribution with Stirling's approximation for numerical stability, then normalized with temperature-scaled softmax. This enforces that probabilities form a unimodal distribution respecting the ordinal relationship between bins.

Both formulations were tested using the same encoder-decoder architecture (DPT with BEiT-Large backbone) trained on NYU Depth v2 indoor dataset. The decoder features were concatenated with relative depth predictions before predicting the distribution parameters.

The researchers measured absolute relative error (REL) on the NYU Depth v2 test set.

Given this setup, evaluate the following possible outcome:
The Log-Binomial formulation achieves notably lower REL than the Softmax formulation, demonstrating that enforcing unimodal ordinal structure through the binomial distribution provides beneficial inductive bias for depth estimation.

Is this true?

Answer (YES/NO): NO